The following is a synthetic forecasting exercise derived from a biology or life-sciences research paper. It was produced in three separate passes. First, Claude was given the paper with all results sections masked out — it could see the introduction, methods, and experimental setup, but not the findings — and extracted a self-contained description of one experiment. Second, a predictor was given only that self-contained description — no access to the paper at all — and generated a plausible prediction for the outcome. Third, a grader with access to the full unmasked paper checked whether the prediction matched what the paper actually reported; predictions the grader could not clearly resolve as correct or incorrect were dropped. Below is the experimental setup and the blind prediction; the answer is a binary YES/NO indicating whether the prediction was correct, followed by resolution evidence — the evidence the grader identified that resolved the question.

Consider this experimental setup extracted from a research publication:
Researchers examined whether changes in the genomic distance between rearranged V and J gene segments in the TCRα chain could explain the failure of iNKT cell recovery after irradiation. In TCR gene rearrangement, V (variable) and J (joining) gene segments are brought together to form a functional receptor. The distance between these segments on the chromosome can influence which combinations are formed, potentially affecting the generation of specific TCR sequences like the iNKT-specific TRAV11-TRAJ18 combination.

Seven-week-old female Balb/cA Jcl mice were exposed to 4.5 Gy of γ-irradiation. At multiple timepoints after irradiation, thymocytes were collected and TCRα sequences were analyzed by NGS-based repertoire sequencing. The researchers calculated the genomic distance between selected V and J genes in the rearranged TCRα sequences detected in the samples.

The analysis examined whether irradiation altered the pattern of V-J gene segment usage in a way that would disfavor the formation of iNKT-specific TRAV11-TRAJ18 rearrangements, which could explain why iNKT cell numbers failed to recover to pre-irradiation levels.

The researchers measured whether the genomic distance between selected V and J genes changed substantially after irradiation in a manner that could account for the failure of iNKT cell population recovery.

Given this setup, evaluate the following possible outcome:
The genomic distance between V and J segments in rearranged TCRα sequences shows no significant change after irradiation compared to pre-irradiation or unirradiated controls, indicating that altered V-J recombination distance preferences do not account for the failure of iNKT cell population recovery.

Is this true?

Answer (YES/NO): NO